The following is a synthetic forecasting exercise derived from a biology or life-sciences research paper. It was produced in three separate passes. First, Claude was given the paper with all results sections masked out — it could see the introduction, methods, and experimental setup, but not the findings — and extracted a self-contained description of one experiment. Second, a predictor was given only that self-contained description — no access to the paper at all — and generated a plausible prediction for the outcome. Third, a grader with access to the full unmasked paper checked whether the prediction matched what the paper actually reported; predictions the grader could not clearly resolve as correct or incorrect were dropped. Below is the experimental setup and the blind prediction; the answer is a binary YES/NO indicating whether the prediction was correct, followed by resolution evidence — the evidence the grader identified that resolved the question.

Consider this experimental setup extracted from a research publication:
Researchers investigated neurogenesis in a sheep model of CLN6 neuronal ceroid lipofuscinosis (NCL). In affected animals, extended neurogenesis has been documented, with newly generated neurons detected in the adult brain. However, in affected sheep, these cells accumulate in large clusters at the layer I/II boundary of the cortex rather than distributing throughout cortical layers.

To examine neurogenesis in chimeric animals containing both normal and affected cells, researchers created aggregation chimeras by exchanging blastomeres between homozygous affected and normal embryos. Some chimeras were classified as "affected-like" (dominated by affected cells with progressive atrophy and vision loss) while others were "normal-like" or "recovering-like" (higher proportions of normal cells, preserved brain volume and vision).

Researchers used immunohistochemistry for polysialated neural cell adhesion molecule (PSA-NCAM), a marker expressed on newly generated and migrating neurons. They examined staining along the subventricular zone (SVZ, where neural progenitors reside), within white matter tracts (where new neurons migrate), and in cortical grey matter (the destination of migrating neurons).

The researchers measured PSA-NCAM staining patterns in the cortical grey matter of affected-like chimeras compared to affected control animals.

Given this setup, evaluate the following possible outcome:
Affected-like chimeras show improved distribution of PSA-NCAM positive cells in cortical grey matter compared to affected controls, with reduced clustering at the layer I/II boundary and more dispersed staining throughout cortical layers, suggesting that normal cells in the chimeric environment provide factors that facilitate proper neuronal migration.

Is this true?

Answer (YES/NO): YES